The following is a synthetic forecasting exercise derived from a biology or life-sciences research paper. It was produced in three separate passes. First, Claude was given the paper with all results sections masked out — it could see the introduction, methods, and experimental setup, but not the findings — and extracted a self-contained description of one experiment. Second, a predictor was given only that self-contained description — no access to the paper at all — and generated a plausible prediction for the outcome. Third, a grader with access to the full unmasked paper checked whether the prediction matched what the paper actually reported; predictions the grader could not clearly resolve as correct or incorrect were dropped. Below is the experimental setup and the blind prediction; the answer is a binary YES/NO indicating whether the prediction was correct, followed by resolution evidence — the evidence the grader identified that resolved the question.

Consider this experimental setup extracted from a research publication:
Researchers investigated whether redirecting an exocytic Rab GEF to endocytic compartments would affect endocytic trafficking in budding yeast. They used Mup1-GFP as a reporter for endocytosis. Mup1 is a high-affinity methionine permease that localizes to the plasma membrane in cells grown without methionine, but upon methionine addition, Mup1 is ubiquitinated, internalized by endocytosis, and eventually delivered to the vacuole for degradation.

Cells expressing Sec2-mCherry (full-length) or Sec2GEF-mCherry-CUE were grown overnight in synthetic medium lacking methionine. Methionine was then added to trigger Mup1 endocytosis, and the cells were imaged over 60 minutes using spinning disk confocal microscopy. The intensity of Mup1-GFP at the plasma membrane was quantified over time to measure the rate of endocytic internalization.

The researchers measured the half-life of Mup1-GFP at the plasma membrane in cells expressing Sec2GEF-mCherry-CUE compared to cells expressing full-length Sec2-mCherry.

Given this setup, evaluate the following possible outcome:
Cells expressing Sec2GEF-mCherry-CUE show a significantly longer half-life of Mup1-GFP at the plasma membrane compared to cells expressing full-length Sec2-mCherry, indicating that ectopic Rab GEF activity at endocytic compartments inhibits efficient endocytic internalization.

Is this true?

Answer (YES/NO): YES